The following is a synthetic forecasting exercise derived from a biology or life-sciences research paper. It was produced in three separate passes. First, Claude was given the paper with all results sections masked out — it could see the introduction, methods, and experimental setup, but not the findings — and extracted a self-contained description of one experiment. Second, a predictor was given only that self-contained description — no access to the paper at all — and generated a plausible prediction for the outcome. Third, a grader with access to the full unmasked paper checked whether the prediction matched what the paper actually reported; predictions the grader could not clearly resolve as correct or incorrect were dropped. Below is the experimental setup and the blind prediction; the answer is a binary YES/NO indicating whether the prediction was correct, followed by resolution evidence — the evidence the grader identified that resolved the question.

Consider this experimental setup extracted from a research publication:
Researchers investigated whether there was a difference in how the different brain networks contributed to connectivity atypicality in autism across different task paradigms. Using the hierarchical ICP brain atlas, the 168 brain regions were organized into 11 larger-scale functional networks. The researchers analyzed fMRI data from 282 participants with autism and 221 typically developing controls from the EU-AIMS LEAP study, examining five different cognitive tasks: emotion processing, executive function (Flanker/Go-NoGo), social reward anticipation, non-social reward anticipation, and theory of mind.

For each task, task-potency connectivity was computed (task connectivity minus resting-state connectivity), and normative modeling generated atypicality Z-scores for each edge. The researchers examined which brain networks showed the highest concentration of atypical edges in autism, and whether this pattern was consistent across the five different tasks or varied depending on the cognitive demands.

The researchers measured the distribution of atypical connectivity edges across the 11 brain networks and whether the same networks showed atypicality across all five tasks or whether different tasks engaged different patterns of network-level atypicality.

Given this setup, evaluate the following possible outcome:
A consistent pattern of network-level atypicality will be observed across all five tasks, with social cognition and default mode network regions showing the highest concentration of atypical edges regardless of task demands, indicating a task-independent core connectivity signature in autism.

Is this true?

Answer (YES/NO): NO